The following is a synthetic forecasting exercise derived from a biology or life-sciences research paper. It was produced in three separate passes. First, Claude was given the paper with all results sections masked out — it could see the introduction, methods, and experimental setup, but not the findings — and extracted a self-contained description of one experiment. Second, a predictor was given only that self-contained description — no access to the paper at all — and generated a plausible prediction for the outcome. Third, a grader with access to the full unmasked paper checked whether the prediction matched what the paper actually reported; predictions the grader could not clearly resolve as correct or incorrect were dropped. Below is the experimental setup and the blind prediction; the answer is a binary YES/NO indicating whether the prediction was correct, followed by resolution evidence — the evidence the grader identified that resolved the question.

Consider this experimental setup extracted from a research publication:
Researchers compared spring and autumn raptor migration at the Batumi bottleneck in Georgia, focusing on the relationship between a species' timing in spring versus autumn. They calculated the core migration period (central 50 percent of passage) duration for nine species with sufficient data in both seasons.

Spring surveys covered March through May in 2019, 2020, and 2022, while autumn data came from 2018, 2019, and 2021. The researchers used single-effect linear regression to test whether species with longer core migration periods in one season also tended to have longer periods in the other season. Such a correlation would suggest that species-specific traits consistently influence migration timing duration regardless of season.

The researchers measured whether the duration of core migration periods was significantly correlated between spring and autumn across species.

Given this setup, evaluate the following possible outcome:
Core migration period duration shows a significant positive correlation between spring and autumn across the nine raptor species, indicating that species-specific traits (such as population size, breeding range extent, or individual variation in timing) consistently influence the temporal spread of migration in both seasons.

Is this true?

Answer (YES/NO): NO